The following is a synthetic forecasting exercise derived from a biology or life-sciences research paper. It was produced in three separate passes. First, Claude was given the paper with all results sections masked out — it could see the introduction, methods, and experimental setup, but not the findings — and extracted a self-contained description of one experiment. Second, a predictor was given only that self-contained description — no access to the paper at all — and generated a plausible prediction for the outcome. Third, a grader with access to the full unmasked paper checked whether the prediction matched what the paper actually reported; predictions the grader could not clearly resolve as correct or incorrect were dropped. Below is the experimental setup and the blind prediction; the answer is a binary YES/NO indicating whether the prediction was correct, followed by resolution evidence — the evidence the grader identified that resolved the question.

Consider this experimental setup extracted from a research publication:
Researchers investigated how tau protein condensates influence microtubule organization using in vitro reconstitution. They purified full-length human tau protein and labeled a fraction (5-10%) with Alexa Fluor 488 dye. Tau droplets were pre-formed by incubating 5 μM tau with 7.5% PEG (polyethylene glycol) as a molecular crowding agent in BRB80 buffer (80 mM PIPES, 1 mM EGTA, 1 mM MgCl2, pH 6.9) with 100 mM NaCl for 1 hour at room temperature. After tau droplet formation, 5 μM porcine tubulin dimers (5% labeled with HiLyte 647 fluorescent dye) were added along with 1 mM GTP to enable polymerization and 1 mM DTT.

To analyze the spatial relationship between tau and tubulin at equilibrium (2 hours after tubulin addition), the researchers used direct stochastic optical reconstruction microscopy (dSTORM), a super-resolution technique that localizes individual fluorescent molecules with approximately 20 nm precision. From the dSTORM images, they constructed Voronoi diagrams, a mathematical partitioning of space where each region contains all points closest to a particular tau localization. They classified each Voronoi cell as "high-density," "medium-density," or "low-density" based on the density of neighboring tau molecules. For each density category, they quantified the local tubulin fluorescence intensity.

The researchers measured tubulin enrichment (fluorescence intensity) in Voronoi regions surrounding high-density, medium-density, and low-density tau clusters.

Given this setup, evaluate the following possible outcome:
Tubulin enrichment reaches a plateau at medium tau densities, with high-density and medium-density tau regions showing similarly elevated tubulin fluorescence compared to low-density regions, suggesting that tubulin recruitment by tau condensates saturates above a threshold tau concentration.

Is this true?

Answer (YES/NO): NO